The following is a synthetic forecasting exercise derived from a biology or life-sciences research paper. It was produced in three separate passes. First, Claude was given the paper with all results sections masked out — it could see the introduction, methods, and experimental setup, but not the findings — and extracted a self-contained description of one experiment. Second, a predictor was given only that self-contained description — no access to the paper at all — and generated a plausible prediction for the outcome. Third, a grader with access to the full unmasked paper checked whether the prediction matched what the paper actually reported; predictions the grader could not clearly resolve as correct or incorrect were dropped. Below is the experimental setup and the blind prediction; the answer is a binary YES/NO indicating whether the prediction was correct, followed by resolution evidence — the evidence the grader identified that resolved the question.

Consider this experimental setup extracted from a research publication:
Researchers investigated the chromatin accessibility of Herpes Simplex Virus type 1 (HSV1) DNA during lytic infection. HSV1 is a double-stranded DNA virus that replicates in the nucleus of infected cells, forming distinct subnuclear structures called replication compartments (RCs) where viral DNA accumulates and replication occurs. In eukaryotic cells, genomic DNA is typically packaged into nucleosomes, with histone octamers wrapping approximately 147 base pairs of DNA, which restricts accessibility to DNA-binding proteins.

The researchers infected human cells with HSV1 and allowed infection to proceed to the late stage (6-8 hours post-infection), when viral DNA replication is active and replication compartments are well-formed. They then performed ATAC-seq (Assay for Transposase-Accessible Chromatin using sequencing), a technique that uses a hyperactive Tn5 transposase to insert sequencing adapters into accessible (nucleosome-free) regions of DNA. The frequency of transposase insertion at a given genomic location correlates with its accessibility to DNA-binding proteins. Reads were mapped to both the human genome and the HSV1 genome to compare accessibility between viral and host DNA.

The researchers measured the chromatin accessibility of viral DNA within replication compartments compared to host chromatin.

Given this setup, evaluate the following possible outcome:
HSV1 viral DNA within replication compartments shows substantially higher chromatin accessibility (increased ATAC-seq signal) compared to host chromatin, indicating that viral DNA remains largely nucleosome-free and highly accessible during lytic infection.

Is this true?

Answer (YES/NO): YES